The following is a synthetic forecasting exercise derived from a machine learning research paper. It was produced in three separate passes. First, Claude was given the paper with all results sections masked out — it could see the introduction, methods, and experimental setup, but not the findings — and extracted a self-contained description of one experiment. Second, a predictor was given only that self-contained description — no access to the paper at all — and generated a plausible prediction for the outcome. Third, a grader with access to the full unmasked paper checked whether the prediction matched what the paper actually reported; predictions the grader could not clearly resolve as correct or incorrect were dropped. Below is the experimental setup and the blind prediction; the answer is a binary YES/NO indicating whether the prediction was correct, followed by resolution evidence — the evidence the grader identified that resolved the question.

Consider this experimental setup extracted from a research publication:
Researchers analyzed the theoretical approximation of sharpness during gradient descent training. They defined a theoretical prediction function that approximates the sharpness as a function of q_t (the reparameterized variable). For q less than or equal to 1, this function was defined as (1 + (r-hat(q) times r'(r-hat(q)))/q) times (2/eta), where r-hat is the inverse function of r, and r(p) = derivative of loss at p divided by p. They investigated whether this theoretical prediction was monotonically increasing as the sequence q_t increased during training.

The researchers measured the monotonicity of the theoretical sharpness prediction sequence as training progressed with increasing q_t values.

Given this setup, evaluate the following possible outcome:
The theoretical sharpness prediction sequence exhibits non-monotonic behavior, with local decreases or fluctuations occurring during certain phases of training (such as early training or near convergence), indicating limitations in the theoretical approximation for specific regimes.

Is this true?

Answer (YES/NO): NO